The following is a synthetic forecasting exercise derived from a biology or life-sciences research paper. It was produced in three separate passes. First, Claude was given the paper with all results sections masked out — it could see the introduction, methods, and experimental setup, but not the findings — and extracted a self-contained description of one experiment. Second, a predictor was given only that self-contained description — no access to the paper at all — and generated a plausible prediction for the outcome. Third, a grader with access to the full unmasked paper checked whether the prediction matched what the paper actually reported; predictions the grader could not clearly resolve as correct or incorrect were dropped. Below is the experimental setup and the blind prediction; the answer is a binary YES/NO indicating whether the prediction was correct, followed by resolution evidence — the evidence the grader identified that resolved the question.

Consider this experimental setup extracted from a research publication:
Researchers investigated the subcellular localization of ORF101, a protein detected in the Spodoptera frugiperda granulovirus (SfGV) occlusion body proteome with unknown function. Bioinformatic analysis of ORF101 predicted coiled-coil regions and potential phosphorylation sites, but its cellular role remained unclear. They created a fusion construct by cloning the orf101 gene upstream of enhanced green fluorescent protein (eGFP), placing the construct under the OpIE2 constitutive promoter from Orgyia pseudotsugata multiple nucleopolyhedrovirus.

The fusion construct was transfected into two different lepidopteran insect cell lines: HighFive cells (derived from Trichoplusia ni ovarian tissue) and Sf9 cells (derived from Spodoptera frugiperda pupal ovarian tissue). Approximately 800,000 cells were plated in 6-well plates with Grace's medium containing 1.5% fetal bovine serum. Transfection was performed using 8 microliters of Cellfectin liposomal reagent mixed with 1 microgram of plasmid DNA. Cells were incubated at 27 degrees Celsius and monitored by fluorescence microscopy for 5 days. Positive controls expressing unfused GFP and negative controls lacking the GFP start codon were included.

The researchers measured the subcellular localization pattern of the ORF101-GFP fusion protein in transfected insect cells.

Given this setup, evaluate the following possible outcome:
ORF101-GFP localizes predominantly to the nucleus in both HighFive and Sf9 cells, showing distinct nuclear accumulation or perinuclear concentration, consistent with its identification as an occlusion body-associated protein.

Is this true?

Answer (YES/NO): NO